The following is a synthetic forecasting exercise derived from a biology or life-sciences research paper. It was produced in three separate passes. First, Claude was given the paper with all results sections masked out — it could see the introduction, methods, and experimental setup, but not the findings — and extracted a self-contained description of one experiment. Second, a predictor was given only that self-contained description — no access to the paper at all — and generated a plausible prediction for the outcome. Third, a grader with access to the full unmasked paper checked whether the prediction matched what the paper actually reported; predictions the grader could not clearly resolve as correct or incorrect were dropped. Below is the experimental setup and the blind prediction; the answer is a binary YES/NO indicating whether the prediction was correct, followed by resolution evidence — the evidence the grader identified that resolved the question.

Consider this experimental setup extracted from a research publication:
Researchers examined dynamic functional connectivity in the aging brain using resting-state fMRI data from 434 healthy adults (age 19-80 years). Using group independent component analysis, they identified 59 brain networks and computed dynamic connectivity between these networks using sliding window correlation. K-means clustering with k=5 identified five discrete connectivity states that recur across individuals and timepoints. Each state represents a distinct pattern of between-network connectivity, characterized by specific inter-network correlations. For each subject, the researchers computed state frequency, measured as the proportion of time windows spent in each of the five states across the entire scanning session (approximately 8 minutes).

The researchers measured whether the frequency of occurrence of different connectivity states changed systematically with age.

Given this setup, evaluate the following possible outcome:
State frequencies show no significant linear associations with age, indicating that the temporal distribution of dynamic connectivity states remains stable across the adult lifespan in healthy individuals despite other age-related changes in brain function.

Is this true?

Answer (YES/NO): NO